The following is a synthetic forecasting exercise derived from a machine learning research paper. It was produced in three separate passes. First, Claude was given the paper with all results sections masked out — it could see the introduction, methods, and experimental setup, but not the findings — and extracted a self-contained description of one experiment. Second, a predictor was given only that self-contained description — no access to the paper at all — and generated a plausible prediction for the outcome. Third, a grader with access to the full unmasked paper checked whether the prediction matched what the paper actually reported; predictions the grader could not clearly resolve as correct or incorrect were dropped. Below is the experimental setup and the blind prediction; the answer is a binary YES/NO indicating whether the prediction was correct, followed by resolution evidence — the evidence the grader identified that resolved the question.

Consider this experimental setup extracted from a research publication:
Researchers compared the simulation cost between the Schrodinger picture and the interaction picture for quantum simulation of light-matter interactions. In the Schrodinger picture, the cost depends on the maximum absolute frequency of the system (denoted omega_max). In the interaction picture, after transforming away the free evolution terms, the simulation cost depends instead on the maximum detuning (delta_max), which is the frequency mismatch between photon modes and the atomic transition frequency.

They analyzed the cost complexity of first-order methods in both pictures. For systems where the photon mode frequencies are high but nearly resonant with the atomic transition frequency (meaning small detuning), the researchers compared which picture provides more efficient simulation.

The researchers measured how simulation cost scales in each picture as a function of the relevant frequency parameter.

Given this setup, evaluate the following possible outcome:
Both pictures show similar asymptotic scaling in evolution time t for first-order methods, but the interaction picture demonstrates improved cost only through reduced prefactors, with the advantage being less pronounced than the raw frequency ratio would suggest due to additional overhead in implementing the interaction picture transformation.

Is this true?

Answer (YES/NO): NO